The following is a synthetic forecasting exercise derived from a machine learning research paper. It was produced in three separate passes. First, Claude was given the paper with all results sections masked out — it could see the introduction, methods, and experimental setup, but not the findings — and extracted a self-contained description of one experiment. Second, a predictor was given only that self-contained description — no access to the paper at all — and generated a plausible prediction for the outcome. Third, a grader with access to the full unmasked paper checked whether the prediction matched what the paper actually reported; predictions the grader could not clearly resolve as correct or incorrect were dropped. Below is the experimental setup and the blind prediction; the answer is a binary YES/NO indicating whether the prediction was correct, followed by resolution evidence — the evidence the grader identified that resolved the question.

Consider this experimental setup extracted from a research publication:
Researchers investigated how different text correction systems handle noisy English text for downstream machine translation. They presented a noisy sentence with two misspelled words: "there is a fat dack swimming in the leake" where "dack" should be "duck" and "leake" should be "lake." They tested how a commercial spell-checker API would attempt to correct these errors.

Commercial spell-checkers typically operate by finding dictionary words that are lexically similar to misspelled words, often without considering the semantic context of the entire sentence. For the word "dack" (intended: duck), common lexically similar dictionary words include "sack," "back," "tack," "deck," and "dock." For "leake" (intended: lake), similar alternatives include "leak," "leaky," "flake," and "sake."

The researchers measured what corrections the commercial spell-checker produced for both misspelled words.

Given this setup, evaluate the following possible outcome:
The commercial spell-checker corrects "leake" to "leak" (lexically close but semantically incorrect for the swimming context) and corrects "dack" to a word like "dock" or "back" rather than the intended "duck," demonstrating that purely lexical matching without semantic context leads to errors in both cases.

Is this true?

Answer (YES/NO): NO